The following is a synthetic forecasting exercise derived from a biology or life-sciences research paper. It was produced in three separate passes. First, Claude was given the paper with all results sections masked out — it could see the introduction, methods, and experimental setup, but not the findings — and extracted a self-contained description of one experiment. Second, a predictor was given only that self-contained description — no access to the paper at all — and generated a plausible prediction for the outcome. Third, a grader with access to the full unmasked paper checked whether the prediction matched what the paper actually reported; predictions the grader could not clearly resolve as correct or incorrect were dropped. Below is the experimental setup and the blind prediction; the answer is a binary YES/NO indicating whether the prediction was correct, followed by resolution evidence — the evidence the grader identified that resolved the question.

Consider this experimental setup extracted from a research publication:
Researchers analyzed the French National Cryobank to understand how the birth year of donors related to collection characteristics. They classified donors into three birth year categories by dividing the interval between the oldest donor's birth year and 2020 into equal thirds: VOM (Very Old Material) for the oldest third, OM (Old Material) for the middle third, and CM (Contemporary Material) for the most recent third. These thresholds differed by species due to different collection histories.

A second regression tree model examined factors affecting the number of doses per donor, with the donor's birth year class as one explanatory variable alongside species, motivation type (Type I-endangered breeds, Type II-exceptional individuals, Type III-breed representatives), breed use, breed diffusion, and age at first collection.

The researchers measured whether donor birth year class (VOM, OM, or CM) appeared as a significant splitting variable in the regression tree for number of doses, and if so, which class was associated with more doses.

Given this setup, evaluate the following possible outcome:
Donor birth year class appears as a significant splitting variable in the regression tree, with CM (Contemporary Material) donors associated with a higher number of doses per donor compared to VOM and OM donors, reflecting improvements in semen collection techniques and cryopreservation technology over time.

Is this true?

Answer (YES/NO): YES